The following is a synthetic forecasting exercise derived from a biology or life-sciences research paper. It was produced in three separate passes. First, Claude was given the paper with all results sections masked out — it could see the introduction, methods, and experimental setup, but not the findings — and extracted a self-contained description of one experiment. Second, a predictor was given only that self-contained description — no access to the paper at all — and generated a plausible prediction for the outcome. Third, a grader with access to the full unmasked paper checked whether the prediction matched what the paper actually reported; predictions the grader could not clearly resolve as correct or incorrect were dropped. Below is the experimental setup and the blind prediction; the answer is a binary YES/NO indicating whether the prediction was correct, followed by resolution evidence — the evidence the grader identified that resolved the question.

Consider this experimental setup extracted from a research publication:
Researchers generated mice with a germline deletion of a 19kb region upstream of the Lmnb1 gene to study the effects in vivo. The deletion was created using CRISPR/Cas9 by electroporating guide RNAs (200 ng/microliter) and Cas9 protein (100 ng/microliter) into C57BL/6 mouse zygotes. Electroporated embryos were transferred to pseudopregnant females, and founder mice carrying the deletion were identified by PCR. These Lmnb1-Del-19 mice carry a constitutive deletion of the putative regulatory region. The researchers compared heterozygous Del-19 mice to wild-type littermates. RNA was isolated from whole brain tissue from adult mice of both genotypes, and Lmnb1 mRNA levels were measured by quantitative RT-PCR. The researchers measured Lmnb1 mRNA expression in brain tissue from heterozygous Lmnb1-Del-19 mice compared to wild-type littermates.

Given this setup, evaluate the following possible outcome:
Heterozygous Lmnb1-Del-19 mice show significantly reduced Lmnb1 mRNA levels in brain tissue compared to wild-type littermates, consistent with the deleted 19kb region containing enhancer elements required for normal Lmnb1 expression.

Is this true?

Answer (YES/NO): NO